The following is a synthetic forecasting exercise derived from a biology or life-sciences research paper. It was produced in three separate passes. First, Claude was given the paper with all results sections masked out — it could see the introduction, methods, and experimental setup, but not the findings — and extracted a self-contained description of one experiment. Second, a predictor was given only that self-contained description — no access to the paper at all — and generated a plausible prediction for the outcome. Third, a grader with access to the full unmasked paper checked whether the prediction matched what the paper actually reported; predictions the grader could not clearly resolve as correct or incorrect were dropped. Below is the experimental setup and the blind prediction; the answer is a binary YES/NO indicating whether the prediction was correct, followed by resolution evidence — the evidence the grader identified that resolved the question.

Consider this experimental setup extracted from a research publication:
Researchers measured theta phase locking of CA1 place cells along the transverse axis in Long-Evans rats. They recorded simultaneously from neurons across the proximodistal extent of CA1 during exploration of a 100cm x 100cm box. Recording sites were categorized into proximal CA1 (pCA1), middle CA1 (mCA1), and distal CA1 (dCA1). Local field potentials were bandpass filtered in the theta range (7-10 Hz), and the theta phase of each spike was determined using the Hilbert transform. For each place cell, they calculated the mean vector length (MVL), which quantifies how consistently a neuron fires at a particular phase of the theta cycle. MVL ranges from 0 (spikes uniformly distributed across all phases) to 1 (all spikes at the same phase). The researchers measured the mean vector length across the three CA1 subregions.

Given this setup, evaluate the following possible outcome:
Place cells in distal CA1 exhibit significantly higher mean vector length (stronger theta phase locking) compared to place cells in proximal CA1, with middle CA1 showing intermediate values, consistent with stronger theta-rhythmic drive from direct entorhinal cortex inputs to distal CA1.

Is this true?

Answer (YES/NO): NO